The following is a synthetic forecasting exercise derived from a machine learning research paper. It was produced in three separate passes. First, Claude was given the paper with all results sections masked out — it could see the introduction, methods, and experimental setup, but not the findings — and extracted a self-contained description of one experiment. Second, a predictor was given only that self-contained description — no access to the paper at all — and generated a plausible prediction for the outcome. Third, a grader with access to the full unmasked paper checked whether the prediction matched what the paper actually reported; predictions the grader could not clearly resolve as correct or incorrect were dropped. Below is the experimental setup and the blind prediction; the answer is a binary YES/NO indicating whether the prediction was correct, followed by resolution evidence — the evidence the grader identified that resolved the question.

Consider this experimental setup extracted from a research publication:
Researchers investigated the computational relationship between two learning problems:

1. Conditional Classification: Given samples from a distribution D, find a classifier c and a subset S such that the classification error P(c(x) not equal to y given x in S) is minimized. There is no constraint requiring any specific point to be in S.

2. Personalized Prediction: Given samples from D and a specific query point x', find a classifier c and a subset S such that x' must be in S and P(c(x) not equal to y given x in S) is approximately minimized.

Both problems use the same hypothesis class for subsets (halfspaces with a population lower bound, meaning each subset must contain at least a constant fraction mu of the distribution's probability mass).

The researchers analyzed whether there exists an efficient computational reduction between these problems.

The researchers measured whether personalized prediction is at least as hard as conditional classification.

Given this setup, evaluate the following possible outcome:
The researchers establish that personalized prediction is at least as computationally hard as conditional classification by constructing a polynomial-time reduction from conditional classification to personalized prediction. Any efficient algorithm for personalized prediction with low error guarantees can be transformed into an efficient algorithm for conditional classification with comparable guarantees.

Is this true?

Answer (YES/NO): YES